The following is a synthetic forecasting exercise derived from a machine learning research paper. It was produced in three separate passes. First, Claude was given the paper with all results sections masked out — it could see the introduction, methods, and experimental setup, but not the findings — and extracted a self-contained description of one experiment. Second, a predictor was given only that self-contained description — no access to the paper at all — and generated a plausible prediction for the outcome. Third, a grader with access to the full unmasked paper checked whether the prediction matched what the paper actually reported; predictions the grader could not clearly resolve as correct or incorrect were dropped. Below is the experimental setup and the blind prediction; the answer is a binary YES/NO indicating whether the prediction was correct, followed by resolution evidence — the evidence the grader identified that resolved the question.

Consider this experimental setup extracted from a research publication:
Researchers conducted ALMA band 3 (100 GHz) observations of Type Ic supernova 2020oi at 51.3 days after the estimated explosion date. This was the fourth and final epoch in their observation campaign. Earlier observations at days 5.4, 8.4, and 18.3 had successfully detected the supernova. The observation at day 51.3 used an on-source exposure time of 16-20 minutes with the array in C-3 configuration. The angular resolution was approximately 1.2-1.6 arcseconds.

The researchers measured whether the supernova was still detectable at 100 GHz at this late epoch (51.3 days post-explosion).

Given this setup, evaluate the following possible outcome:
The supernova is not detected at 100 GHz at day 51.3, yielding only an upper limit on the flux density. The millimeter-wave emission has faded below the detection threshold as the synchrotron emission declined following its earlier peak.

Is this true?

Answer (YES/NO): NO